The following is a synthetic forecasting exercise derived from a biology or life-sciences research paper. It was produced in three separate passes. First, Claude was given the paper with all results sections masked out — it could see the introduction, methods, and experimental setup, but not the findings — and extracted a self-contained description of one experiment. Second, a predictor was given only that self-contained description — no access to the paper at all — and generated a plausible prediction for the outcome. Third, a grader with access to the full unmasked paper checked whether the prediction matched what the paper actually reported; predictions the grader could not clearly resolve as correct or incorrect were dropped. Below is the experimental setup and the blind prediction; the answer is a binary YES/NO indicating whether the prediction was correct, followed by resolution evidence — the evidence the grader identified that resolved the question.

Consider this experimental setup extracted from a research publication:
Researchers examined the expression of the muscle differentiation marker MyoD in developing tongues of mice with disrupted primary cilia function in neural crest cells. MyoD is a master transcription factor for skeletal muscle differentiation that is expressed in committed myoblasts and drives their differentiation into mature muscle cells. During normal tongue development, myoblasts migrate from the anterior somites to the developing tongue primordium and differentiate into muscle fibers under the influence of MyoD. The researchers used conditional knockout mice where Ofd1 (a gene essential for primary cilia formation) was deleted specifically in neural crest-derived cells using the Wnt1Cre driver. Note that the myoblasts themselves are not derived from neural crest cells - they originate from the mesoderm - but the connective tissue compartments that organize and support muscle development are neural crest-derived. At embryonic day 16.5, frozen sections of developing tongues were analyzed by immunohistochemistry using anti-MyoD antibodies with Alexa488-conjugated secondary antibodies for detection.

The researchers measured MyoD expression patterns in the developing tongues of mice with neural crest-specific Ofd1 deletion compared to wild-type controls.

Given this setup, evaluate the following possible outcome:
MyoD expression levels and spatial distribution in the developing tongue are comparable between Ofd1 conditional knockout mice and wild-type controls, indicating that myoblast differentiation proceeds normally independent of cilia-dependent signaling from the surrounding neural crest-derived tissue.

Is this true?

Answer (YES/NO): NO